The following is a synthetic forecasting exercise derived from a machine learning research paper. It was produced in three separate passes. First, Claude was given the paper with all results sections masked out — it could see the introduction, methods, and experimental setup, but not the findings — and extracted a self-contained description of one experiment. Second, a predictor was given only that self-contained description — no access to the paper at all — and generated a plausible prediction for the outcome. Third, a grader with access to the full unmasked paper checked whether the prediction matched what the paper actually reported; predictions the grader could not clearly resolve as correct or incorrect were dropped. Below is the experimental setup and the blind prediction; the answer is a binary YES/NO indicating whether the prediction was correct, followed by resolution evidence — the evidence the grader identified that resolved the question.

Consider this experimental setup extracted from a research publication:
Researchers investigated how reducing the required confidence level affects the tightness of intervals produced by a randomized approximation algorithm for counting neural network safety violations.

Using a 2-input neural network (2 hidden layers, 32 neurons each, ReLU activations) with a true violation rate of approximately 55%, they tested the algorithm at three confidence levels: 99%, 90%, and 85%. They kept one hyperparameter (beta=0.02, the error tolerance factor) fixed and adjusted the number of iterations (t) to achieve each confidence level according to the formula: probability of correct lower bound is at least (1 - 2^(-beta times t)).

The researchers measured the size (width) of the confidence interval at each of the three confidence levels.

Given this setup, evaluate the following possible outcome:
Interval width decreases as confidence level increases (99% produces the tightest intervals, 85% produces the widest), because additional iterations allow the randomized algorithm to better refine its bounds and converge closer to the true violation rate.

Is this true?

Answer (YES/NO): NO